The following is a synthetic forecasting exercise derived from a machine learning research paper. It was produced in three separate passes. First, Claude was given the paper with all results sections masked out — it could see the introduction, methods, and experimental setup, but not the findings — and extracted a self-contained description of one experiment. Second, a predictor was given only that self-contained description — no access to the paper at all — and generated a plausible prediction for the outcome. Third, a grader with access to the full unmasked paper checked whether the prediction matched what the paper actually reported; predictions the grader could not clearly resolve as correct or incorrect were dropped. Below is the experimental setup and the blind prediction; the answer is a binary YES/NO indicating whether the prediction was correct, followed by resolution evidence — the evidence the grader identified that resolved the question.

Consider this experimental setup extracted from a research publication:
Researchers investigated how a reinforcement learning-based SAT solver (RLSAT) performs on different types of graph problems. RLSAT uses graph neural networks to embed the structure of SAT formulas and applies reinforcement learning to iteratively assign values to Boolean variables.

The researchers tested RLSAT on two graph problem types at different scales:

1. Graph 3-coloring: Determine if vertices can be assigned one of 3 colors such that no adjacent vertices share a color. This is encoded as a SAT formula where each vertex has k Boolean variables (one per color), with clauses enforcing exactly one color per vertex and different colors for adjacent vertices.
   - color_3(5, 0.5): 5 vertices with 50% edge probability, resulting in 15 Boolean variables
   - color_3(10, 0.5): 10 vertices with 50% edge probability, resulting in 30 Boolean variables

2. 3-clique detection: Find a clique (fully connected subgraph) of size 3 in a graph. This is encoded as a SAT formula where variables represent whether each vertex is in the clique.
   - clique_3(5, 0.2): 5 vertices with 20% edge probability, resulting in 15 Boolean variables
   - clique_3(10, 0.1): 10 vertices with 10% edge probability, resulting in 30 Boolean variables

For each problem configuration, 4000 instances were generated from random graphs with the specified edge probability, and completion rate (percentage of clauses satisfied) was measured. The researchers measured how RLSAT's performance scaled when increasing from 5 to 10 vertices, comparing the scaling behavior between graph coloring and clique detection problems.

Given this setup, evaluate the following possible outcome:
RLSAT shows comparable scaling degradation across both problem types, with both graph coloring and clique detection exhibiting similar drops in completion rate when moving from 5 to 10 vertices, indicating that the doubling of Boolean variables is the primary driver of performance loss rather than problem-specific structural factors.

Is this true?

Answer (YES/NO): NO